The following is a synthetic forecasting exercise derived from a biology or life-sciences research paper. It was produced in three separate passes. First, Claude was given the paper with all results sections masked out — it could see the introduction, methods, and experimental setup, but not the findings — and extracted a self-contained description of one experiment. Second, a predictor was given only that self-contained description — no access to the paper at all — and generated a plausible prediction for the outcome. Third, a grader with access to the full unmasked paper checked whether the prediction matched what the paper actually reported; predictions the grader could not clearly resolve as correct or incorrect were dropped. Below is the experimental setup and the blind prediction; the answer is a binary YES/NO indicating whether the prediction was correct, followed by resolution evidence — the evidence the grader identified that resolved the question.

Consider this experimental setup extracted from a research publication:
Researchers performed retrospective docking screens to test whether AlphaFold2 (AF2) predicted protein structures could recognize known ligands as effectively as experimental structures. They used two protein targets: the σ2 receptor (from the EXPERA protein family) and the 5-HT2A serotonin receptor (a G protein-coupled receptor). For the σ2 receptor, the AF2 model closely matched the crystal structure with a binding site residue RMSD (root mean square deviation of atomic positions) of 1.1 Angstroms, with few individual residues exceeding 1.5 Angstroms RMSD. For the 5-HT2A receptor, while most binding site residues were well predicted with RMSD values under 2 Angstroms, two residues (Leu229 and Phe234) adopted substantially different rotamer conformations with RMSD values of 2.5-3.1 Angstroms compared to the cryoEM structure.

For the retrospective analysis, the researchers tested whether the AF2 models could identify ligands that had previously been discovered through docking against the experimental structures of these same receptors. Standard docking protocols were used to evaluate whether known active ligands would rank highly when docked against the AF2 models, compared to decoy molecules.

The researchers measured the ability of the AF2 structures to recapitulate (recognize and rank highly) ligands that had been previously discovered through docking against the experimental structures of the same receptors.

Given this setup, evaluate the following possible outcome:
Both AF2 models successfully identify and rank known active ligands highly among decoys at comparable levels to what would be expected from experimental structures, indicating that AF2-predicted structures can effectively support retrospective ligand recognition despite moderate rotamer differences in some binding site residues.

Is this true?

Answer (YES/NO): NO